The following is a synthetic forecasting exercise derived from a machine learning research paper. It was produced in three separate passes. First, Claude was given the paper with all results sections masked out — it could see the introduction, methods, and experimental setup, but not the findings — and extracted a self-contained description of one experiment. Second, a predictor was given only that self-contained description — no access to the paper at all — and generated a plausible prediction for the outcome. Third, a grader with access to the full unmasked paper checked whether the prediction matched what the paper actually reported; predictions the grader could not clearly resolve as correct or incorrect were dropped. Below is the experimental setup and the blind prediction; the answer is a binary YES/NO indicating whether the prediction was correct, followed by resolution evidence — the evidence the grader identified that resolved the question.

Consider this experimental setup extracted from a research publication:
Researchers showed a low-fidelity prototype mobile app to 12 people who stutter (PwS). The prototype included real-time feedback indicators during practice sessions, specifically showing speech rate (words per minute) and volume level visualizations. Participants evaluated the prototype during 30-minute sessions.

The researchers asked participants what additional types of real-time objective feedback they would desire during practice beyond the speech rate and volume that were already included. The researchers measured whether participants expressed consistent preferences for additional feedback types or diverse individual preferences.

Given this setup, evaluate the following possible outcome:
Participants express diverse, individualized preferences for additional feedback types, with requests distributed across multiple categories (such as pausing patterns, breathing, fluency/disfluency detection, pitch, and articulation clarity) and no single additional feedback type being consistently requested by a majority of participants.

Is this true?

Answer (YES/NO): YES